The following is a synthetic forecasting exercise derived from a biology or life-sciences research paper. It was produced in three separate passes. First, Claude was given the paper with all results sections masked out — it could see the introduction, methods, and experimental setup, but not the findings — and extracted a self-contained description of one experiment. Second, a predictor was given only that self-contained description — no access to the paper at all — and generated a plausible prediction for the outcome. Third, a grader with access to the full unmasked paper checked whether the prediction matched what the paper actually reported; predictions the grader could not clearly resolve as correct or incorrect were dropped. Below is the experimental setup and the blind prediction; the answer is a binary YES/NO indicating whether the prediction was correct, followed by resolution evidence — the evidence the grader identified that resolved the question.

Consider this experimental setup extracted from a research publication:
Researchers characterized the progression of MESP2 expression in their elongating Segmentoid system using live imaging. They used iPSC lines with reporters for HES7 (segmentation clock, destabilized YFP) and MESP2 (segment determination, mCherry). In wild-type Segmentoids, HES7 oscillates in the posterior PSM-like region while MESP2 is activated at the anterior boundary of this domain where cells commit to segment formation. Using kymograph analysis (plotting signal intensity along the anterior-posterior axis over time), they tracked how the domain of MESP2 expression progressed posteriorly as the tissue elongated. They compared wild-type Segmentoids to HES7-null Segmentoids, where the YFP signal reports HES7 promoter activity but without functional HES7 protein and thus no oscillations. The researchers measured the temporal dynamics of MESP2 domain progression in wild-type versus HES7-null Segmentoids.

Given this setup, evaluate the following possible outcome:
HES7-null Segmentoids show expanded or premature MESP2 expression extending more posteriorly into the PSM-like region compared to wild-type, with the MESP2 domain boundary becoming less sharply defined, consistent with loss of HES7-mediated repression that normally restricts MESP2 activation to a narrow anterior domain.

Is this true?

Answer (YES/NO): NO